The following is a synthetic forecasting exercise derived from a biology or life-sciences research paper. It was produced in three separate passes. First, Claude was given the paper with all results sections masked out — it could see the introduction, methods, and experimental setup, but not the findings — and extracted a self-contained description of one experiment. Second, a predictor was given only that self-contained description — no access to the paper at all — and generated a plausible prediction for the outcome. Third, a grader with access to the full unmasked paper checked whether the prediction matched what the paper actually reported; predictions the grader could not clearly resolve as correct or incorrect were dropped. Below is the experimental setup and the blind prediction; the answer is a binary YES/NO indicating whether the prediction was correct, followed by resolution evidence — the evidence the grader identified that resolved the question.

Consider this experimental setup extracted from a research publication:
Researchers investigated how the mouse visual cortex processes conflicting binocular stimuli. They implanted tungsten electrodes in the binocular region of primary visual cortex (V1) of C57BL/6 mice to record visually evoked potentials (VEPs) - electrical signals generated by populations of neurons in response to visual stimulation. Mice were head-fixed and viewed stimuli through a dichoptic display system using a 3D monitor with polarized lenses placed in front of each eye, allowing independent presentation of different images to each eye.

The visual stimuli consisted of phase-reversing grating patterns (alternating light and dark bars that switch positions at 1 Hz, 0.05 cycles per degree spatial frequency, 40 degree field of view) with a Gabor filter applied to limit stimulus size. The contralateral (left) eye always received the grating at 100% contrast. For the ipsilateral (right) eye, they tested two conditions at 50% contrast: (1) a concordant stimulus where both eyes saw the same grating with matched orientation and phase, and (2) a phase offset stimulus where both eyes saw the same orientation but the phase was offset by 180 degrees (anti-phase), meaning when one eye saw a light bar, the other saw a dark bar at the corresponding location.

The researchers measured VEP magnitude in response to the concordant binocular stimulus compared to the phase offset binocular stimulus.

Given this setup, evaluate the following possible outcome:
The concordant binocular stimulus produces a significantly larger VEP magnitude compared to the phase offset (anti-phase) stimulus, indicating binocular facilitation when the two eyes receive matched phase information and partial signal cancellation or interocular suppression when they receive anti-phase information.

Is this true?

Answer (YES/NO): YES